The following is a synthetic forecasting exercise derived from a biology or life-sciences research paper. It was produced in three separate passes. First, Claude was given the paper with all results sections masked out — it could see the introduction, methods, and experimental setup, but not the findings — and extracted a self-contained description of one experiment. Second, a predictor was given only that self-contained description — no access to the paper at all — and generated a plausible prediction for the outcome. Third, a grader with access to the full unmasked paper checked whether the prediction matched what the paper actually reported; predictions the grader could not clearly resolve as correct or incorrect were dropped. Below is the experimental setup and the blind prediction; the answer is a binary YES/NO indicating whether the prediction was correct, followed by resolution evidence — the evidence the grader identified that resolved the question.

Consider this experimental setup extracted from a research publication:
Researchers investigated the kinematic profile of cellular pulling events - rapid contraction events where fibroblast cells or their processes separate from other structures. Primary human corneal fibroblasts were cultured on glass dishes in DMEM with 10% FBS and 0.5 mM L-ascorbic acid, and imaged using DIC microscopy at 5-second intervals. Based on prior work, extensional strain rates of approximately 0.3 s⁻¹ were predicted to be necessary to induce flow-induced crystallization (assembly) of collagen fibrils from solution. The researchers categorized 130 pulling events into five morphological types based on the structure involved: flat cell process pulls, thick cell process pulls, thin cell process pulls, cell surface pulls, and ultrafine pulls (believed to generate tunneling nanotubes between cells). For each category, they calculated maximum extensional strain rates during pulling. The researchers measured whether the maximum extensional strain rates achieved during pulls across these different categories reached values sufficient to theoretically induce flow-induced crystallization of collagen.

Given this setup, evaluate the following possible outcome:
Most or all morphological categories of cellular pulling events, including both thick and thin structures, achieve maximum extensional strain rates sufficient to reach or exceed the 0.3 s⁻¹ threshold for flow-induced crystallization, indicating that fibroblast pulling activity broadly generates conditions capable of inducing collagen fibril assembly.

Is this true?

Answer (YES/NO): YES